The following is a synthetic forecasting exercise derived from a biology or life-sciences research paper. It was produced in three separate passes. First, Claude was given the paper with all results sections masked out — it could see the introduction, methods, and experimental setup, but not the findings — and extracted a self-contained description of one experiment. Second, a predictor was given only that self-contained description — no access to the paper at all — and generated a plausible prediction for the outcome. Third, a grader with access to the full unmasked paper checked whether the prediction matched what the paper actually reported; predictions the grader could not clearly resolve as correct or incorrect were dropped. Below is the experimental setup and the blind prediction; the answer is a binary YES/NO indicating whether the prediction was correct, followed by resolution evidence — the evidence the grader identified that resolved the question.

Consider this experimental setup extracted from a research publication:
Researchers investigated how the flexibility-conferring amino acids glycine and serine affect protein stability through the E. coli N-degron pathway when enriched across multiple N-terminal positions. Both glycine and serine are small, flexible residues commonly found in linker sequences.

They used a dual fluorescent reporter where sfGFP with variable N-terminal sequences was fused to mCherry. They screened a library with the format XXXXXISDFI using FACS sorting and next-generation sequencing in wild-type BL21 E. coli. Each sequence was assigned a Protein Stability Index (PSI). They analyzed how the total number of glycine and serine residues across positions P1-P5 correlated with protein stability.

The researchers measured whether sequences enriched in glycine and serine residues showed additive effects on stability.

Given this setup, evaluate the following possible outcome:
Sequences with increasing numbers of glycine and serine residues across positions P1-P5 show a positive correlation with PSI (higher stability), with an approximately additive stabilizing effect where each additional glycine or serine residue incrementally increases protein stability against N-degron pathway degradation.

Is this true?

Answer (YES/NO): YES